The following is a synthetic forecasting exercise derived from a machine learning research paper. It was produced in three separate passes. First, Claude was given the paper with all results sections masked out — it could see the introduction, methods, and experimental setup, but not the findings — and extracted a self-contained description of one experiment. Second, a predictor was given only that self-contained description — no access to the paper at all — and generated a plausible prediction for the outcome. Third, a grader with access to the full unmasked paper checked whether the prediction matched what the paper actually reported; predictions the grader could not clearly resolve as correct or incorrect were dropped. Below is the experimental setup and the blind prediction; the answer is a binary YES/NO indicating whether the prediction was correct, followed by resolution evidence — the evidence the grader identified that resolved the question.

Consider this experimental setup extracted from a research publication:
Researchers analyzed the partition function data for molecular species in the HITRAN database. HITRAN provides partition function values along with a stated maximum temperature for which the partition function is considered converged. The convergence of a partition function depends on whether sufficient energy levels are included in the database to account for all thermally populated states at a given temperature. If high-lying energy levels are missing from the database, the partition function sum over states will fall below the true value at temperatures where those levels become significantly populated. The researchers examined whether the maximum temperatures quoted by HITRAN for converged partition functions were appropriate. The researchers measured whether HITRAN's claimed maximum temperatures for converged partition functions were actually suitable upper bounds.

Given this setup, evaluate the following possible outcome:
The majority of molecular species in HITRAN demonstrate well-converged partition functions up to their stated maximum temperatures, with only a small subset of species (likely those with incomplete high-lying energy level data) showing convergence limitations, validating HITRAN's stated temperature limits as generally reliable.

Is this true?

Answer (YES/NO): NO